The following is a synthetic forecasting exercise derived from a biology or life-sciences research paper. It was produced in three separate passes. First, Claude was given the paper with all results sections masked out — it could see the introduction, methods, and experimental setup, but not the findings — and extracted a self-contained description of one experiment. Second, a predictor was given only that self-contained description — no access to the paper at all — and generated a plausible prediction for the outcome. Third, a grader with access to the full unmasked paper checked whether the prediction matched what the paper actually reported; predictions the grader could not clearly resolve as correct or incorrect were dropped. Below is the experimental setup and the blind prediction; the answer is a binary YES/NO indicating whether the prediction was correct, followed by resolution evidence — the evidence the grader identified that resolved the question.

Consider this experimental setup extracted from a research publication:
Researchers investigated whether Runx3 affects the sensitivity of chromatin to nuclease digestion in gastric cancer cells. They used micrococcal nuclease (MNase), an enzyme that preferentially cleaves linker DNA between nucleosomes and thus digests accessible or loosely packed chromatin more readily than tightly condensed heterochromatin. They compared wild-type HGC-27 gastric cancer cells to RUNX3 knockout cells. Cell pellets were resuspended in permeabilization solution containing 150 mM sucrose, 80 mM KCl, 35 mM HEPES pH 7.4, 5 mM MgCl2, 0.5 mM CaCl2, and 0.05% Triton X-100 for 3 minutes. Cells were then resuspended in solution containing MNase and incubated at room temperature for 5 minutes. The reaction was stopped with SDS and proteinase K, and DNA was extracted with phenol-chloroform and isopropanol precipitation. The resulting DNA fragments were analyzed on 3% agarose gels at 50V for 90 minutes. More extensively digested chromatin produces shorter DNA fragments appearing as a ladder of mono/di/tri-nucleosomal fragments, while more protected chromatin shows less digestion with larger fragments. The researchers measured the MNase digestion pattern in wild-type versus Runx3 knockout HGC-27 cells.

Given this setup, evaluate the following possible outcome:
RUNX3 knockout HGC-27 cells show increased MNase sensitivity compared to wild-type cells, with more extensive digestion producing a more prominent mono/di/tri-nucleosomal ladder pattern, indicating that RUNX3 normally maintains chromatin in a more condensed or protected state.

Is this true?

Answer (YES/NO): NO